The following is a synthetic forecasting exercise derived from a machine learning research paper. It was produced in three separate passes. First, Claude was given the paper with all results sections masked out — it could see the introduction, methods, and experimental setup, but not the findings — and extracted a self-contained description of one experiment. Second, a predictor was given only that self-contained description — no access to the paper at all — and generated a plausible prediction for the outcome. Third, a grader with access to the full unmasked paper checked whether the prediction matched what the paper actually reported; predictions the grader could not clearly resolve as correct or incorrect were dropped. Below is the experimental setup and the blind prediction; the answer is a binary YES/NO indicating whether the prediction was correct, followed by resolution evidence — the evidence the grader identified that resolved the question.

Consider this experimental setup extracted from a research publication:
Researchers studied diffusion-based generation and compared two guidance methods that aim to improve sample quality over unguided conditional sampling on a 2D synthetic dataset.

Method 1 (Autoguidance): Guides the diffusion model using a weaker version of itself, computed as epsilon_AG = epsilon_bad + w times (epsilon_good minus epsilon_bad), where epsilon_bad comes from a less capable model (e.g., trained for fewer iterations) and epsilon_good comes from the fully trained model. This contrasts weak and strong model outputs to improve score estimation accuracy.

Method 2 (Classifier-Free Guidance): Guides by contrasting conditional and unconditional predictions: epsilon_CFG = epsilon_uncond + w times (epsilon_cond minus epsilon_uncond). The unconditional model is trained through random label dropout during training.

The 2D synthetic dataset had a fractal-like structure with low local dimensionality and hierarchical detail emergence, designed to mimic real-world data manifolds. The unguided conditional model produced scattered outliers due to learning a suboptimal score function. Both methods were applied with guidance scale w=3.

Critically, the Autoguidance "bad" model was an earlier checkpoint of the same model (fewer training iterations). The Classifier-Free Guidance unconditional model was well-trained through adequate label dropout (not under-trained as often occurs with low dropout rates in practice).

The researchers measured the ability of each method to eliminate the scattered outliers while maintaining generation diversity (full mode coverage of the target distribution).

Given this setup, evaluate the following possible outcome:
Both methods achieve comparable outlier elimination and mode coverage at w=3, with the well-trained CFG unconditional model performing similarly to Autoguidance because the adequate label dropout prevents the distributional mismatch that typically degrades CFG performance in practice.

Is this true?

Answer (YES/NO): NO